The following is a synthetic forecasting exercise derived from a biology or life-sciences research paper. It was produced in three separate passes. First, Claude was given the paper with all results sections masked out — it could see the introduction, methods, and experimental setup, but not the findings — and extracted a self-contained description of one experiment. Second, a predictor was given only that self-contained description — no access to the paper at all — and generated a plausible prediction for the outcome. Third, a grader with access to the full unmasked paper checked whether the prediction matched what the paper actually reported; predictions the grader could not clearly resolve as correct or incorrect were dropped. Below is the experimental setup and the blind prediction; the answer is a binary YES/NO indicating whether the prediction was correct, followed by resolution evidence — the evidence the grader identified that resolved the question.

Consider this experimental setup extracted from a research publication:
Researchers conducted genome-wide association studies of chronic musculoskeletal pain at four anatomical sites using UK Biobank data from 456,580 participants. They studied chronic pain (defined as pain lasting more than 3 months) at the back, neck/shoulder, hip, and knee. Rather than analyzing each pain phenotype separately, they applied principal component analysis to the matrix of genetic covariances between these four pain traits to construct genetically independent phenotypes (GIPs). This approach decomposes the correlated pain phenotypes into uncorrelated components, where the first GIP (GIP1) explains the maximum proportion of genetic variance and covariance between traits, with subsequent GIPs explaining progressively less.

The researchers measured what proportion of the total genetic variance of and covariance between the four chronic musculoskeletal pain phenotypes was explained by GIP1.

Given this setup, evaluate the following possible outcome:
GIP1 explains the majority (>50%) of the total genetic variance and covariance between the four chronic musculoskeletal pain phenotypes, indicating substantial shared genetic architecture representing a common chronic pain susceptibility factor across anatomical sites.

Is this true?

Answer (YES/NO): YES